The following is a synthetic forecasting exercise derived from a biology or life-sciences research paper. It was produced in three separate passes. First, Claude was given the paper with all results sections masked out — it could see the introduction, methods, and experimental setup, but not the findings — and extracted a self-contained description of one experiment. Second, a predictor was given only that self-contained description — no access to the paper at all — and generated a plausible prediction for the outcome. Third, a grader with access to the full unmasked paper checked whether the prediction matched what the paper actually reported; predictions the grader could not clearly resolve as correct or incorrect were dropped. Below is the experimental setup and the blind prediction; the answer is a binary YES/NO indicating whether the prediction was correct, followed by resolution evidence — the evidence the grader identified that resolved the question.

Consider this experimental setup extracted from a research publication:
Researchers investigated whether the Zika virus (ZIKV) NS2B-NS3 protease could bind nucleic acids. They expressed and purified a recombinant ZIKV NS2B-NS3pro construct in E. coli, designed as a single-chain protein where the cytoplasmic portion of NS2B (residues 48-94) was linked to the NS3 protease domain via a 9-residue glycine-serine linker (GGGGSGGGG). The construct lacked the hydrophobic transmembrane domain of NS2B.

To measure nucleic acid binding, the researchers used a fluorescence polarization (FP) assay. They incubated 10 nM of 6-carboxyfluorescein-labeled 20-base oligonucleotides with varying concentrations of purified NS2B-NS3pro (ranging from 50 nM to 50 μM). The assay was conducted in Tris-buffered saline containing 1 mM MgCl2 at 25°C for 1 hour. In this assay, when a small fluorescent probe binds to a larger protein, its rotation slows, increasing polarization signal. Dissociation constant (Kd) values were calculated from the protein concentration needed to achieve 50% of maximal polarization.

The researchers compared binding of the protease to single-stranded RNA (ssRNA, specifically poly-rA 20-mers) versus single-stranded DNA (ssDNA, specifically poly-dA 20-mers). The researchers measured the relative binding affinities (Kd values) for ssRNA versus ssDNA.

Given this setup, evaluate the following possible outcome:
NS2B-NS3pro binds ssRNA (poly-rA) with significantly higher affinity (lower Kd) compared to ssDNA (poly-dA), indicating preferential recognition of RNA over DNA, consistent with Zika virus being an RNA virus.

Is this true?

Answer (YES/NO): YES